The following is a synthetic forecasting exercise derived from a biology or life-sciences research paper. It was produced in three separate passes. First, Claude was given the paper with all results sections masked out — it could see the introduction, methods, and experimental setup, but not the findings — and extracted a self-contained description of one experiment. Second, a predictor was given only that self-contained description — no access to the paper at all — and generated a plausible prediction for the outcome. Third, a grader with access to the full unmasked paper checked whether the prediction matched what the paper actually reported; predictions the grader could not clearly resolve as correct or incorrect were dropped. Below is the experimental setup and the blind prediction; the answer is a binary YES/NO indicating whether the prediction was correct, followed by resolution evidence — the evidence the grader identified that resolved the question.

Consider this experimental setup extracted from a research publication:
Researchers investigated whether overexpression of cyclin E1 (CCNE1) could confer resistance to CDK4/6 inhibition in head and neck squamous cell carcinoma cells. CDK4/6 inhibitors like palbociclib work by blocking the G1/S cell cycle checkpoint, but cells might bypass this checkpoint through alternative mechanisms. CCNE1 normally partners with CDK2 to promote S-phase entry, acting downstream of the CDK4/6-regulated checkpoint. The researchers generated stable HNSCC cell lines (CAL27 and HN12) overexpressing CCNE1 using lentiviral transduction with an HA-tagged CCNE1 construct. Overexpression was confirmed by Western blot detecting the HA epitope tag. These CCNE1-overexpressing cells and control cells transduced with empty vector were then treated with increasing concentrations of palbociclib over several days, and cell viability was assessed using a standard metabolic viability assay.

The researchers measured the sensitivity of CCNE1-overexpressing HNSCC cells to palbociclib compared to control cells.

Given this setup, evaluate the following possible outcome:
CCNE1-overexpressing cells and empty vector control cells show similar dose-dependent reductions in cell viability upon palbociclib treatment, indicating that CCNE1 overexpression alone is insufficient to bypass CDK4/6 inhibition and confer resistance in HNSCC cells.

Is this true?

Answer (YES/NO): NO